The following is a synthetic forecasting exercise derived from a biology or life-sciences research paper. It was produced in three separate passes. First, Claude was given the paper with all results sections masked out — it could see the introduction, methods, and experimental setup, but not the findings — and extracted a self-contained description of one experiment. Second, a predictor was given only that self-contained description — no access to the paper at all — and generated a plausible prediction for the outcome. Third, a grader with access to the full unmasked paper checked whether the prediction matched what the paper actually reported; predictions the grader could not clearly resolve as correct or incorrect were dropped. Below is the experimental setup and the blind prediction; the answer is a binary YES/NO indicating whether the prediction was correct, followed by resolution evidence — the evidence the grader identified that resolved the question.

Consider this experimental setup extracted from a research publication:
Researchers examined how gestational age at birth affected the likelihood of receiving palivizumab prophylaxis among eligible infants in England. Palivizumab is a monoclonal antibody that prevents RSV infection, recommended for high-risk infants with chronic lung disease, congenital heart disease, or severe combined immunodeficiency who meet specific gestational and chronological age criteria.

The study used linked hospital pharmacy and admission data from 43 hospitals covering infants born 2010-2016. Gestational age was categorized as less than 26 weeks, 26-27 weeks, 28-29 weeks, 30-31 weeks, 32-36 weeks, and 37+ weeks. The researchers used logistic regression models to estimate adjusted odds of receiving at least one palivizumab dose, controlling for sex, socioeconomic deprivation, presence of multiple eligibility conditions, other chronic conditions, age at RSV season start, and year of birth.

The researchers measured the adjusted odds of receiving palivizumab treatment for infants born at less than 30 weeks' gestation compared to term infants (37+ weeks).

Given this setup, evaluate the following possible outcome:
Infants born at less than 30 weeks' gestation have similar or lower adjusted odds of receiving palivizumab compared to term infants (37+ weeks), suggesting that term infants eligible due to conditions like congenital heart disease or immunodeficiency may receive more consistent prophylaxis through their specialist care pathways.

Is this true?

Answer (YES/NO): NO